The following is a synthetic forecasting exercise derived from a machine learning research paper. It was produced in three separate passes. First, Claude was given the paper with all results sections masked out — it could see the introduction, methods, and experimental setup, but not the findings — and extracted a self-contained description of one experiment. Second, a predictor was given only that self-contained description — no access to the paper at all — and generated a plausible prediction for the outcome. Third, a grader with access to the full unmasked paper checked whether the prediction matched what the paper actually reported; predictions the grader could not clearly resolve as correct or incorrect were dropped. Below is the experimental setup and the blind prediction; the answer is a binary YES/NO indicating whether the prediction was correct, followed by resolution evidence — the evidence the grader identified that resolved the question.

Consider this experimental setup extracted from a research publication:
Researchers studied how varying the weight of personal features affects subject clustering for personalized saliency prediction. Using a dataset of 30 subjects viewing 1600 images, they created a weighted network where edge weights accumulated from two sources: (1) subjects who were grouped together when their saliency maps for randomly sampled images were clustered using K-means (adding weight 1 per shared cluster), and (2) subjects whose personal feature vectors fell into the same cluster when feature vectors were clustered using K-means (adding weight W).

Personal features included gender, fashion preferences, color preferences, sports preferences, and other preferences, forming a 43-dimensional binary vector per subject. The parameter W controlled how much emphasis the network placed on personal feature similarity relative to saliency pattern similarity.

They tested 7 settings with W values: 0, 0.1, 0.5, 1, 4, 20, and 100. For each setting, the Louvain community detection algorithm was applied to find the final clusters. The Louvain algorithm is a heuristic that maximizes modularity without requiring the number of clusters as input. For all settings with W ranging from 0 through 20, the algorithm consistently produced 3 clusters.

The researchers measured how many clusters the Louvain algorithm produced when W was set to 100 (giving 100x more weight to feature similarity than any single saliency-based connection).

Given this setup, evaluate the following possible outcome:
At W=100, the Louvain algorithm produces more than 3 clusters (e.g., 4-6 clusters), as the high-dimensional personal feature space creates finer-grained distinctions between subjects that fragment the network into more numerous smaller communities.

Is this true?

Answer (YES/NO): YES